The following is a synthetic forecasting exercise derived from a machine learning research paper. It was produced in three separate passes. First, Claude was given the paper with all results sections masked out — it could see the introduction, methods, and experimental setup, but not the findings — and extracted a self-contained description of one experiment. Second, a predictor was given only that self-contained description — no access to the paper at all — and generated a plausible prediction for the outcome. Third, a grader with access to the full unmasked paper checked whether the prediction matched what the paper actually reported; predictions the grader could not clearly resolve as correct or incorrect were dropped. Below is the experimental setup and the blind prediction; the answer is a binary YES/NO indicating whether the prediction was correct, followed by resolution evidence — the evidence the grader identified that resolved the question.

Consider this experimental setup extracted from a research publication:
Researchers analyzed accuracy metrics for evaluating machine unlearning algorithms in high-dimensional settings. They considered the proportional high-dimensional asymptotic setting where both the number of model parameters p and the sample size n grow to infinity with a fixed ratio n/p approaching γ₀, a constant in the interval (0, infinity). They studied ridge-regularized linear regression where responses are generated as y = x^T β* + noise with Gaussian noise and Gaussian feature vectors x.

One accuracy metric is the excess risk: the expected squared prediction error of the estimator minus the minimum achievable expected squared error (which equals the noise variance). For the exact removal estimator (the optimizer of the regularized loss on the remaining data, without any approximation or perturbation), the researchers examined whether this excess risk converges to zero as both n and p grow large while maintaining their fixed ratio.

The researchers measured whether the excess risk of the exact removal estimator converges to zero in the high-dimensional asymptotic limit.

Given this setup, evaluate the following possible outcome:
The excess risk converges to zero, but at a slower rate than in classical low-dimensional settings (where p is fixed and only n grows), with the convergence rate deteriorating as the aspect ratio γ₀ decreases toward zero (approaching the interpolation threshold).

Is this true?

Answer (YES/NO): NO